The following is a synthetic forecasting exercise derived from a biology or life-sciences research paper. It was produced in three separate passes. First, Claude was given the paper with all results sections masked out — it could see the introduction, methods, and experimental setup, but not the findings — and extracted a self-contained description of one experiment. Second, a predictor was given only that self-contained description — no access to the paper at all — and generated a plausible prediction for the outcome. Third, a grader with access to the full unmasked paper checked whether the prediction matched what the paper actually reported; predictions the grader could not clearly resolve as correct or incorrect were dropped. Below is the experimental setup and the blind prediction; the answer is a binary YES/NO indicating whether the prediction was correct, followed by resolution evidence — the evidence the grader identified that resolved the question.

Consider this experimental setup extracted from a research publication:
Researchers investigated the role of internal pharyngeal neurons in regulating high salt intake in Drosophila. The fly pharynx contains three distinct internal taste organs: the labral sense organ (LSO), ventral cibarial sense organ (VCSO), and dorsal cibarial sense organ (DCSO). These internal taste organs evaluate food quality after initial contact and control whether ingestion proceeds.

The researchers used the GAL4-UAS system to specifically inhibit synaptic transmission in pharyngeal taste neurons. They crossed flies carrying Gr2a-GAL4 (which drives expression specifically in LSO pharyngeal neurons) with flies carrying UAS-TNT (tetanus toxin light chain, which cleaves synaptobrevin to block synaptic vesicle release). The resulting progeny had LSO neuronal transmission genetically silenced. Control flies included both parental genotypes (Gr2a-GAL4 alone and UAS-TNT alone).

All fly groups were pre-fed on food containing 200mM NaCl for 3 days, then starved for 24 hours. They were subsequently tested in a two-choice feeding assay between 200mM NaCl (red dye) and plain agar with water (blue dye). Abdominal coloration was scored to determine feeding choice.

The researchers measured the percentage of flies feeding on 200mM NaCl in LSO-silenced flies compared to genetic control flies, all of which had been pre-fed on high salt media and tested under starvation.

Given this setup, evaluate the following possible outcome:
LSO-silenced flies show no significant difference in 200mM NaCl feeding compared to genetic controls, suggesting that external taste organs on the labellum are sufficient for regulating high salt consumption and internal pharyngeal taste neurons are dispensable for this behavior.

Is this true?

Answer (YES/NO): NO